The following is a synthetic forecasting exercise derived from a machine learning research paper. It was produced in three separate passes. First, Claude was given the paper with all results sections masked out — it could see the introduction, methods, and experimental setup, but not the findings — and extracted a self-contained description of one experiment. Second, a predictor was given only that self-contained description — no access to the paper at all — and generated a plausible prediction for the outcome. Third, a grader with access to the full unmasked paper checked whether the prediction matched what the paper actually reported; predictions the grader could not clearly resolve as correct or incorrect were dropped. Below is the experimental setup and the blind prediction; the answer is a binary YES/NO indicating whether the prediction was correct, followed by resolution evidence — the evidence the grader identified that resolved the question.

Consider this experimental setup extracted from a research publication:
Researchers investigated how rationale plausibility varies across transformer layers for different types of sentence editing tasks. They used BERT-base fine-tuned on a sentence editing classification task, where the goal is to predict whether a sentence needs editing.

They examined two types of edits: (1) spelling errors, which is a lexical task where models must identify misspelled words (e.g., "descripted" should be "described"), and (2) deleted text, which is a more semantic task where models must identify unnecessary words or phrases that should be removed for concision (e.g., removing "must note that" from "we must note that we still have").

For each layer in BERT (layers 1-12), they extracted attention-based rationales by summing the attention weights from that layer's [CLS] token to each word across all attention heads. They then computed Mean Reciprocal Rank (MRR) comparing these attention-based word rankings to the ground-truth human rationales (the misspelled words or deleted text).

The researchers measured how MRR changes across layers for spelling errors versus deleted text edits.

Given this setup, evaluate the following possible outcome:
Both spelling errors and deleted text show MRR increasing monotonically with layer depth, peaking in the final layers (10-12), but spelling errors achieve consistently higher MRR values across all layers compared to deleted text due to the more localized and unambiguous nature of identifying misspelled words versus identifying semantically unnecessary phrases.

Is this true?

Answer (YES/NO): NO